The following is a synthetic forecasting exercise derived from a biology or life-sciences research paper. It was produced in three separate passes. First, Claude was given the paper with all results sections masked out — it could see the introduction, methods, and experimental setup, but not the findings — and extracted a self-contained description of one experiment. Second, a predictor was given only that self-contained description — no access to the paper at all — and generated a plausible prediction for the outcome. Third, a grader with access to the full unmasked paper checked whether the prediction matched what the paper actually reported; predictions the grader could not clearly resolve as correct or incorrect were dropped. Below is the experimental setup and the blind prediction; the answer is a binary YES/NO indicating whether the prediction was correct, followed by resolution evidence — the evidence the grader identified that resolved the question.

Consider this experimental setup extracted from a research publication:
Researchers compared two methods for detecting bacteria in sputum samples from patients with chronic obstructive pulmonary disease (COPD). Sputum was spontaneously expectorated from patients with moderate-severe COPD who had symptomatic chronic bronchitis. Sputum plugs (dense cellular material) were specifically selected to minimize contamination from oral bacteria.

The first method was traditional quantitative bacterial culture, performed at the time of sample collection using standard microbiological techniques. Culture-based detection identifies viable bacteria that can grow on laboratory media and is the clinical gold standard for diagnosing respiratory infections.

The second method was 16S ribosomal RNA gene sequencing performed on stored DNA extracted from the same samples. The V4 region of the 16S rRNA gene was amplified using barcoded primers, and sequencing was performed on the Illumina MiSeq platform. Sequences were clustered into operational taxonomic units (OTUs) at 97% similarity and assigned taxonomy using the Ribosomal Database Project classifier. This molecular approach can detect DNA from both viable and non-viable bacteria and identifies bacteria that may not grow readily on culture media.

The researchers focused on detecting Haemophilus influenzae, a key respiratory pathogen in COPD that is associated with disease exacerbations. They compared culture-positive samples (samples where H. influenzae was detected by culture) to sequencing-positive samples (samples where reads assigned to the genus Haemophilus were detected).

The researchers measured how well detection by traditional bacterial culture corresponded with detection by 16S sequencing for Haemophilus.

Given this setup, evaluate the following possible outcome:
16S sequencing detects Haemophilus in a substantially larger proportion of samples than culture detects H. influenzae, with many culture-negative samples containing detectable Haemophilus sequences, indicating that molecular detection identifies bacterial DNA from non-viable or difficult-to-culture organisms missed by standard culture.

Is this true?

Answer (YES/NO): NO